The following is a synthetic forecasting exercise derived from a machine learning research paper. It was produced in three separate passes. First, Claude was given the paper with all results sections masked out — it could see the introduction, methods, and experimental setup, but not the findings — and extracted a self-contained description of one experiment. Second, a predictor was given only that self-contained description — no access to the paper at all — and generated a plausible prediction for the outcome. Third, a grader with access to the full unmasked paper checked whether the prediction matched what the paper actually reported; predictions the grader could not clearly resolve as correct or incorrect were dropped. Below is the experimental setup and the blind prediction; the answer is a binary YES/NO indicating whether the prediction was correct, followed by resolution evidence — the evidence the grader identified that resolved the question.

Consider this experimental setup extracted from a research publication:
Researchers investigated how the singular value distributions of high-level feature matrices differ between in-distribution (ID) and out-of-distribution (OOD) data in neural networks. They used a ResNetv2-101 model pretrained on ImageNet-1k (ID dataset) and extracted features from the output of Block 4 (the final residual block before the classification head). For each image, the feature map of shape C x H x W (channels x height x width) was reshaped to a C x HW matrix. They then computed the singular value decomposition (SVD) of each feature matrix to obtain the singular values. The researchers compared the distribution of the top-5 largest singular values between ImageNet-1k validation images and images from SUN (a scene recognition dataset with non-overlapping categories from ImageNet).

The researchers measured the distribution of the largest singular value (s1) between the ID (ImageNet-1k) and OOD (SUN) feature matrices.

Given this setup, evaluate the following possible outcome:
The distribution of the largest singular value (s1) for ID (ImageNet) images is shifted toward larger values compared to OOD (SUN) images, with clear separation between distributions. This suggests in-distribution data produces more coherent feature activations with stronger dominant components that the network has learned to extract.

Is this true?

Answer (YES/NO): NO